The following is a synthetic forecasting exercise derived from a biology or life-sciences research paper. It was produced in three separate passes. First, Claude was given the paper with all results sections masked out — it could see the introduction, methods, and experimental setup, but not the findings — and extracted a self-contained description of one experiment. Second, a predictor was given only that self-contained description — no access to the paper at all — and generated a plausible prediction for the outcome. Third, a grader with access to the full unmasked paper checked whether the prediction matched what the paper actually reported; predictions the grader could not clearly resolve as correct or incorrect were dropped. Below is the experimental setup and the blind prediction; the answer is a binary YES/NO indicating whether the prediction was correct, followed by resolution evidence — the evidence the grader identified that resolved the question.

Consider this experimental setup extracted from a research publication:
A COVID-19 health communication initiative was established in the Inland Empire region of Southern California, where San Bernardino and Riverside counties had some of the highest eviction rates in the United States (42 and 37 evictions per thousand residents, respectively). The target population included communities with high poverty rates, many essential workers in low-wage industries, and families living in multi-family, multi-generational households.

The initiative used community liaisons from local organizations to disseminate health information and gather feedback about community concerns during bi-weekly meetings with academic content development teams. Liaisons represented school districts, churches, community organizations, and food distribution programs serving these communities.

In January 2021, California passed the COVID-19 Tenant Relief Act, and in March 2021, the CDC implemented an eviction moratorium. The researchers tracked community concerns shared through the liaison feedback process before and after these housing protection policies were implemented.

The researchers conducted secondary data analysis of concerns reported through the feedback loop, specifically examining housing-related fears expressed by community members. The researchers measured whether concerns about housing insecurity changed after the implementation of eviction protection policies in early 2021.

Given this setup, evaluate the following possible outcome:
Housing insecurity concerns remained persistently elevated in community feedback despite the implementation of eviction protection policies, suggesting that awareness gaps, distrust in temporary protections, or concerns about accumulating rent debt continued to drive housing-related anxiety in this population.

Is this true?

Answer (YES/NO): NO